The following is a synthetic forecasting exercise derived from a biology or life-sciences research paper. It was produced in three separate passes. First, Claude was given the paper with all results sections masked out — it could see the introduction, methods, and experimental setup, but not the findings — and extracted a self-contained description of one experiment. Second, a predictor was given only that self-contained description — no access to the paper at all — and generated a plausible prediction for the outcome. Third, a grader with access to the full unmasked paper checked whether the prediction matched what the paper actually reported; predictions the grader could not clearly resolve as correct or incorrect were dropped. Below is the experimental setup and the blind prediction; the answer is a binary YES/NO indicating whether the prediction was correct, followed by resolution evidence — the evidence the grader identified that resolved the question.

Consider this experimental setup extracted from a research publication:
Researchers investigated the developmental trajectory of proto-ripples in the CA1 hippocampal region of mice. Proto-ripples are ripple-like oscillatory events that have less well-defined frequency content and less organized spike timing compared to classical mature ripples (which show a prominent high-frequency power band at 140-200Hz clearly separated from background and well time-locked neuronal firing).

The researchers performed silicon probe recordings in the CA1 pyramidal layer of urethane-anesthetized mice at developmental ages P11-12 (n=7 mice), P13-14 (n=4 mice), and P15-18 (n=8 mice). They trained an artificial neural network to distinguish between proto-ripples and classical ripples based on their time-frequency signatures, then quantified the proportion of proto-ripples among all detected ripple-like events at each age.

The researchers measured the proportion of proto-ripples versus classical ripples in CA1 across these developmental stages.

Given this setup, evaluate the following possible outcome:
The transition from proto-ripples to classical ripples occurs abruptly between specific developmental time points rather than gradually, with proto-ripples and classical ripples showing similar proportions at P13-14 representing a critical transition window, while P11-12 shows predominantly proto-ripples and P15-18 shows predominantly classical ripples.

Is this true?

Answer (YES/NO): NO